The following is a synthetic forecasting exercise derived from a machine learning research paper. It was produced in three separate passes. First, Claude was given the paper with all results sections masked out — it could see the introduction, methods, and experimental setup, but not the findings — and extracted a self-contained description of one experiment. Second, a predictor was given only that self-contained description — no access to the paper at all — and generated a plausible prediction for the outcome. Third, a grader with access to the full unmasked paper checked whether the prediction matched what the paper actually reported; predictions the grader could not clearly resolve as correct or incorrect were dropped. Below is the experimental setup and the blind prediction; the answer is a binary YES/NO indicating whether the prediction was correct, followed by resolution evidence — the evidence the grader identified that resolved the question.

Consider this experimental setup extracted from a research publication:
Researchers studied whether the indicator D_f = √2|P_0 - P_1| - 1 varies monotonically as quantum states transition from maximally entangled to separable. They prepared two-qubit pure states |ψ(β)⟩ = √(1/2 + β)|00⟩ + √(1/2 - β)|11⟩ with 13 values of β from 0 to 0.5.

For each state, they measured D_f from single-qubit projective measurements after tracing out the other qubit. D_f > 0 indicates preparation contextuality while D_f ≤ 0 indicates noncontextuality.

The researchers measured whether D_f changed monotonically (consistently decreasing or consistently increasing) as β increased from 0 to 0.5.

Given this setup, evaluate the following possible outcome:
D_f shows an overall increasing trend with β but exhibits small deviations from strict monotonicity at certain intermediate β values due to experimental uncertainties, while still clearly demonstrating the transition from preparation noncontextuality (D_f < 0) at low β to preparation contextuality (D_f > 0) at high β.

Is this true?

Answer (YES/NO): NO